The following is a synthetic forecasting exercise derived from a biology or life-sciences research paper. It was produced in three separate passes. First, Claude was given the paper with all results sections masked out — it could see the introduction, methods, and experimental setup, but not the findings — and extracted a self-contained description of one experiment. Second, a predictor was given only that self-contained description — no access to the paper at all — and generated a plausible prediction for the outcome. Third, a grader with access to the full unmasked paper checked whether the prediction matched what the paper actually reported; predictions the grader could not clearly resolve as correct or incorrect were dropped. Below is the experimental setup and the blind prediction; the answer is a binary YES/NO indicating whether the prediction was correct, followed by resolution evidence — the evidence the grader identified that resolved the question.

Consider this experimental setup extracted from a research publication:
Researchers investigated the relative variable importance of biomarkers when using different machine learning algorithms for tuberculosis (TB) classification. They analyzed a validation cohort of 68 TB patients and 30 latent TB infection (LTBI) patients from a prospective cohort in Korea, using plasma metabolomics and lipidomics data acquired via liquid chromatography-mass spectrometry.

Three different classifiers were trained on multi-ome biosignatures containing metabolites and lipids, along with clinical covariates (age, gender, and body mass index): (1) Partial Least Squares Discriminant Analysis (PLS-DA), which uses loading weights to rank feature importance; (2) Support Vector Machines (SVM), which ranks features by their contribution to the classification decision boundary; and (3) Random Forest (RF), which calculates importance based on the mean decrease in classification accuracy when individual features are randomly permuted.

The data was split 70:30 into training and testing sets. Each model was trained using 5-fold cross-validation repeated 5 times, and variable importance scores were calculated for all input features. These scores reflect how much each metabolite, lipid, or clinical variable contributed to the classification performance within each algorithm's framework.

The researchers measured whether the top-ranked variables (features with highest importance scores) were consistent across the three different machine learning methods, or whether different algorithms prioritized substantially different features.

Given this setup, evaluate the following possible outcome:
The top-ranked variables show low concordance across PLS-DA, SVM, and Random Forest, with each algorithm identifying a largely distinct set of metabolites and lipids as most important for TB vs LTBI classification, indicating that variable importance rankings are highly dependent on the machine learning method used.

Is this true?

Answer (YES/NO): NO